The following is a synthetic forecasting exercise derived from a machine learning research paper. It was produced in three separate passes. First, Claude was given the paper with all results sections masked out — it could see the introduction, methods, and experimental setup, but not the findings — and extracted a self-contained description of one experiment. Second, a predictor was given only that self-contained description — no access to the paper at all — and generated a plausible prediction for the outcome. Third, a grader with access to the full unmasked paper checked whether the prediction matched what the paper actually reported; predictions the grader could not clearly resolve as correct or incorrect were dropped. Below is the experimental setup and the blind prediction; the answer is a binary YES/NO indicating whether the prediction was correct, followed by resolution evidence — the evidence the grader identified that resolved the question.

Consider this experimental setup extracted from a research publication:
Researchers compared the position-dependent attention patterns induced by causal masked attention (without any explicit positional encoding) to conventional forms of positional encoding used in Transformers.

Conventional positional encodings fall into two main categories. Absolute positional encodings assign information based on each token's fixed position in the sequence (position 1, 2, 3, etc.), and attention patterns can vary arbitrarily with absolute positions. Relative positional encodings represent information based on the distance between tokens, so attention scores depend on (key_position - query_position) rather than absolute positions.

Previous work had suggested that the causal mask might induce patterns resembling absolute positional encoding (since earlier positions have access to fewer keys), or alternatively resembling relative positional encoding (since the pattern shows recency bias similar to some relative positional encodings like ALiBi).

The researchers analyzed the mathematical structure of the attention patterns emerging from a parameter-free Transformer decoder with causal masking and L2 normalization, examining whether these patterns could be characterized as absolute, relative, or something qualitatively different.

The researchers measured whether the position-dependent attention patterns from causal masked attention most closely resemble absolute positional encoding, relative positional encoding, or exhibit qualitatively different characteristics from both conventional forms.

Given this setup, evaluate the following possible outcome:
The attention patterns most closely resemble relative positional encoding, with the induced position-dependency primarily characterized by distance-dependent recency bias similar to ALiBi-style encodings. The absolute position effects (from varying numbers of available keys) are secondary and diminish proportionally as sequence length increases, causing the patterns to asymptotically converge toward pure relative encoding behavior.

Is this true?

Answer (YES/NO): NO